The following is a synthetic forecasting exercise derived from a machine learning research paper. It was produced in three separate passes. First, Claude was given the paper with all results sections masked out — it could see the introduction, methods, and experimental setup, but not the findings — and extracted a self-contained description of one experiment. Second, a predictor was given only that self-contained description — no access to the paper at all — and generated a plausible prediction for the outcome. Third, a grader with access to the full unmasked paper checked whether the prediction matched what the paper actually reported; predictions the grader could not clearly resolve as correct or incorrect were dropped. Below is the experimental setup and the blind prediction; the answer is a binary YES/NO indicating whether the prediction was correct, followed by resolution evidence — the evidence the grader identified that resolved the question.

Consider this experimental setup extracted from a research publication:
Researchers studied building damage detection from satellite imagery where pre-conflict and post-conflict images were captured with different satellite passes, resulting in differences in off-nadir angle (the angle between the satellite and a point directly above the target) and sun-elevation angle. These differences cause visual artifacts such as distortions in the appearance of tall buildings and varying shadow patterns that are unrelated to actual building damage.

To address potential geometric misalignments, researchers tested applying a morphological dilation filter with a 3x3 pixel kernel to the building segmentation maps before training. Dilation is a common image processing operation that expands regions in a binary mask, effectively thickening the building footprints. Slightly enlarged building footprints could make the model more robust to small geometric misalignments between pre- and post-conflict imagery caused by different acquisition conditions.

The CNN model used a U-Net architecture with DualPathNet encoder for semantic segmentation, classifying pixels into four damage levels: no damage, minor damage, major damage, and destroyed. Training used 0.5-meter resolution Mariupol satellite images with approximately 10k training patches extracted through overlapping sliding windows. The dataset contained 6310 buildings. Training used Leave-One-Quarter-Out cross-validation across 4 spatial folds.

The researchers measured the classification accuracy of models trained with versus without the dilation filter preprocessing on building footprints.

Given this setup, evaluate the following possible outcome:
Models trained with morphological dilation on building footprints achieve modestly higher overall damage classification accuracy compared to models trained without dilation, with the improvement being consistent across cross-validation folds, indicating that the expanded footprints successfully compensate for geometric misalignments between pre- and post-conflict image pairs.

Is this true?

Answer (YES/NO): NO